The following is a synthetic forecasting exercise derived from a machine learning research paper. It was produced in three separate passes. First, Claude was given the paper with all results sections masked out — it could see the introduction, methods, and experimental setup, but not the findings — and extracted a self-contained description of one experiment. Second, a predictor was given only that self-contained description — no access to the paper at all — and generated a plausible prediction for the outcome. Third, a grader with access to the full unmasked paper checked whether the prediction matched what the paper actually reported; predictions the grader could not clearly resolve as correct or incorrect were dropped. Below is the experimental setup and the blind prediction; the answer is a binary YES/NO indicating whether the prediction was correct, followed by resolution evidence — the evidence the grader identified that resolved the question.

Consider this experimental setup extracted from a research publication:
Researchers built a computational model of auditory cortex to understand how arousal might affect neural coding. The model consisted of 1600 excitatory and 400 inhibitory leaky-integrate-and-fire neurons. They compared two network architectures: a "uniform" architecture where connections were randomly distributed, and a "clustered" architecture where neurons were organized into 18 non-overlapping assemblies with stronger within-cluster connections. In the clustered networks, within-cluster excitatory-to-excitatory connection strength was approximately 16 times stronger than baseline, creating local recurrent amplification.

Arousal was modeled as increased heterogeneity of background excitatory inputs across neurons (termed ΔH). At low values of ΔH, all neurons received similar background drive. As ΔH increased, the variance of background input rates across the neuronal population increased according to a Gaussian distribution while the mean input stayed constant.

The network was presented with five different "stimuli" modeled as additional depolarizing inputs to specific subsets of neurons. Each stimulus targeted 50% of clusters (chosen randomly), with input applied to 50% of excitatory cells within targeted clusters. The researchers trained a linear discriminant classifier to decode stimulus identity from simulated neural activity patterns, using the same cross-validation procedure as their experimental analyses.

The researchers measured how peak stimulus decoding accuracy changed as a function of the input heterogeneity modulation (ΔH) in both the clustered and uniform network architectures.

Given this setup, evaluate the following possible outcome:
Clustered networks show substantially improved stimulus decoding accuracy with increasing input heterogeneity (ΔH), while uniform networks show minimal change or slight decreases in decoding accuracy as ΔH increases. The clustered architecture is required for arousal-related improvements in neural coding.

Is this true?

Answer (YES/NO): NO